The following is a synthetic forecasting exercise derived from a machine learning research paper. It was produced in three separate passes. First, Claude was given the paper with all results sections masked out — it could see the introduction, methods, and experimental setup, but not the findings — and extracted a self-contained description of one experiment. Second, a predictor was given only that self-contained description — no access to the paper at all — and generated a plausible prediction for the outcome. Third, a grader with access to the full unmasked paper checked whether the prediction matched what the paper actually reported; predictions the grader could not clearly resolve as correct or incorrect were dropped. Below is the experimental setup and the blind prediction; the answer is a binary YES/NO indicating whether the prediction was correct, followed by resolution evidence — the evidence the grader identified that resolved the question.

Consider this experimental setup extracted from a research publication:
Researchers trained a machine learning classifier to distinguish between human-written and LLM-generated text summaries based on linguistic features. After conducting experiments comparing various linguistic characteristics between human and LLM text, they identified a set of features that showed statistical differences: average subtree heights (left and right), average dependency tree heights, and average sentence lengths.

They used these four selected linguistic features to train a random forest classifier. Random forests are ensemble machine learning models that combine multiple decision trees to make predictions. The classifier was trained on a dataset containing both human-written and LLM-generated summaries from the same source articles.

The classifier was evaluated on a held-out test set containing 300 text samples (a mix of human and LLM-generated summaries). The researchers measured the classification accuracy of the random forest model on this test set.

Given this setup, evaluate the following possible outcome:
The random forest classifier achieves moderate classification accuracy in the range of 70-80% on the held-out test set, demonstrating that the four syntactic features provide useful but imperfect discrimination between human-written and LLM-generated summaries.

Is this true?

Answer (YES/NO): NO